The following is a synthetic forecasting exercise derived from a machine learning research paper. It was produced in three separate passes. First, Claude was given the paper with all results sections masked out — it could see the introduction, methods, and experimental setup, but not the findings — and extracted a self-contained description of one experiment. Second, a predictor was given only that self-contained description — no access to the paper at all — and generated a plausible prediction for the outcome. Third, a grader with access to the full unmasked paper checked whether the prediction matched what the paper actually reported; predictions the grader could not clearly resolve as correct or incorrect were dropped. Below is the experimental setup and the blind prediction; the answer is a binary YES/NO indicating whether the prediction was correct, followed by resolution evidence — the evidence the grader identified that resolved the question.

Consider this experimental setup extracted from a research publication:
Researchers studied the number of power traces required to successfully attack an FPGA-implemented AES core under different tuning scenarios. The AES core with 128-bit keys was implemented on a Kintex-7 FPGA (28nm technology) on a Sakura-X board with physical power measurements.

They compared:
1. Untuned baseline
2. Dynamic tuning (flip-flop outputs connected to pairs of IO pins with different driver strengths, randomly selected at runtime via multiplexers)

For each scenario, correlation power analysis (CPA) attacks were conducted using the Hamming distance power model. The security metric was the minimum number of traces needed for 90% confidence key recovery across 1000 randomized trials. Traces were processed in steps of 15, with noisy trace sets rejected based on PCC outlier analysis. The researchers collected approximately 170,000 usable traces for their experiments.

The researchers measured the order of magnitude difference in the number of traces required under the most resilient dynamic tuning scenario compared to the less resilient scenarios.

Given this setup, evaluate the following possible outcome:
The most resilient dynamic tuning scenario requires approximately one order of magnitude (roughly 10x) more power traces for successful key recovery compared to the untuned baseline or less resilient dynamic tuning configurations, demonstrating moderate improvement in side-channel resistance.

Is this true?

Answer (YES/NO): YES